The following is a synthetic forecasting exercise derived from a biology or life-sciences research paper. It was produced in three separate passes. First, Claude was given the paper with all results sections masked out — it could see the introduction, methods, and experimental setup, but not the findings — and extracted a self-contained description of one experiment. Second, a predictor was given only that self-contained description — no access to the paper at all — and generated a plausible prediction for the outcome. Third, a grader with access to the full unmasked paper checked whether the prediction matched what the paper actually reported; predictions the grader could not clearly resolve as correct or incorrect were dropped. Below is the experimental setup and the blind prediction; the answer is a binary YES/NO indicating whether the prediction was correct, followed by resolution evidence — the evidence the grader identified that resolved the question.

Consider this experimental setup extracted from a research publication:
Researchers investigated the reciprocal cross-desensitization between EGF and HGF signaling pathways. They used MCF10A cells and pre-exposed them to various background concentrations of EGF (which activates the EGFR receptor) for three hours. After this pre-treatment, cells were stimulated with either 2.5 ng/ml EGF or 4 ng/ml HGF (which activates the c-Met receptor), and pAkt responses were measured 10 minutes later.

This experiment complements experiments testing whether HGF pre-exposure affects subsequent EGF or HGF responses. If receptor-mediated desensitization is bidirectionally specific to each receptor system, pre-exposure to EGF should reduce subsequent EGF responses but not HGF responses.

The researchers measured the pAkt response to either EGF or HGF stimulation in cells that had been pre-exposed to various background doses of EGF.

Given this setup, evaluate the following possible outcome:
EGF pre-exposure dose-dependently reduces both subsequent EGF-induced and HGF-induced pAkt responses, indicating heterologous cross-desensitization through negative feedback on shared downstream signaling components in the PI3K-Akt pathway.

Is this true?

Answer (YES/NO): NO